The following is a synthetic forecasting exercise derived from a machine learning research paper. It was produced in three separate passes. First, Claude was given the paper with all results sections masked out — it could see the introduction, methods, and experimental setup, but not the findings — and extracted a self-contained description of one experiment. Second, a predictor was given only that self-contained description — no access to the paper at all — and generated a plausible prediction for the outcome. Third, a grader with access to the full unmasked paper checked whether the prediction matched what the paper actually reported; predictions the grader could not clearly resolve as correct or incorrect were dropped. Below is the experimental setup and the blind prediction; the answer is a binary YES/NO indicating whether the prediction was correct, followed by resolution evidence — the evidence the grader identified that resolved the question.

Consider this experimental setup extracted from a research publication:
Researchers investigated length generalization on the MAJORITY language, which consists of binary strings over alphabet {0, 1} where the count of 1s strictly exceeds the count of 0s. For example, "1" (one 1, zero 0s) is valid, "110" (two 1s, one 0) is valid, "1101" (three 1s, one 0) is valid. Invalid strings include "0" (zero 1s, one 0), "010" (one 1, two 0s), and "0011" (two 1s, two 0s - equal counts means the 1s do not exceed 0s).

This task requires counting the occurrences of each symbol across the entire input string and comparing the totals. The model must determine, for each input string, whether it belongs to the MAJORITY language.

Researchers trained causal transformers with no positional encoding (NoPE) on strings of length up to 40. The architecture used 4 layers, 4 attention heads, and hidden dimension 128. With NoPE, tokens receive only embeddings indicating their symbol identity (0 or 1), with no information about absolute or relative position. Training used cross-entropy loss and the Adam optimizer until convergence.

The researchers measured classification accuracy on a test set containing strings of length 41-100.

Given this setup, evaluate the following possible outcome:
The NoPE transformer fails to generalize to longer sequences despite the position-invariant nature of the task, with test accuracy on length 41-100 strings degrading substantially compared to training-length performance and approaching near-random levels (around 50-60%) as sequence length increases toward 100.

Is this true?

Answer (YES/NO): NO